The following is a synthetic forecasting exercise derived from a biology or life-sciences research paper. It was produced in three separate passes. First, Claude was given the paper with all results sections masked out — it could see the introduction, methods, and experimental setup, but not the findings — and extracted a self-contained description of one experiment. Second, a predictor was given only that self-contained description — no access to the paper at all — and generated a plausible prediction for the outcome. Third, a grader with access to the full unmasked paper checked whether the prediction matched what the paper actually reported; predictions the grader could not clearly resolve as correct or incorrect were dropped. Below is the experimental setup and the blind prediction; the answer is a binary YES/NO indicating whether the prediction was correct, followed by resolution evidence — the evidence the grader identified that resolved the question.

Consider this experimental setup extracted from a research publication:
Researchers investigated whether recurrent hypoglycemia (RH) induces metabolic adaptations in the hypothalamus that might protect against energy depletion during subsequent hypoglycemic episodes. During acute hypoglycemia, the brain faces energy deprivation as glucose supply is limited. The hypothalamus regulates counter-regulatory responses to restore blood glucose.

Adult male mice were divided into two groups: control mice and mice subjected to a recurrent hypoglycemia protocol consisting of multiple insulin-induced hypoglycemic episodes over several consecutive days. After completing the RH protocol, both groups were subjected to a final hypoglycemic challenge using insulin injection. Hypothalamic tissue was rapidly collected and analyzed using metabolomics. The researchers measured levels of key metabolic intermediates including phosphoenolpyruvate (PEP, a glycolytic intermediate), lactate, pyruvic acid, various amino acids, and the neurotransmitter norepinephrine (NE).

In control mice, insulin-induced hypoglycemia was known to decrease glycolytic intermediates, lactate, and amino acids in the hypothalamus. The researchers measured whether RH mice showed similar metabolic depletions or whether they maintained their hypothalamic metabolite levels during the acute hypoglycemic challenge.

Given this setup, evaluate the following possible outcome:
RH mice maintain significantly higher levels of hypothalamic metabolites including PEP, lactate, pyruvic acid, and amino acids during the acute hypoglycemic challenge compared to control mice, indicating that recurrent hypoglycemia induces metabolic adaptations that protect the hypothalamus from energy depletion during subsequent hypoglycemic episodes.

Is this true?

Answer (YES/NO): YES